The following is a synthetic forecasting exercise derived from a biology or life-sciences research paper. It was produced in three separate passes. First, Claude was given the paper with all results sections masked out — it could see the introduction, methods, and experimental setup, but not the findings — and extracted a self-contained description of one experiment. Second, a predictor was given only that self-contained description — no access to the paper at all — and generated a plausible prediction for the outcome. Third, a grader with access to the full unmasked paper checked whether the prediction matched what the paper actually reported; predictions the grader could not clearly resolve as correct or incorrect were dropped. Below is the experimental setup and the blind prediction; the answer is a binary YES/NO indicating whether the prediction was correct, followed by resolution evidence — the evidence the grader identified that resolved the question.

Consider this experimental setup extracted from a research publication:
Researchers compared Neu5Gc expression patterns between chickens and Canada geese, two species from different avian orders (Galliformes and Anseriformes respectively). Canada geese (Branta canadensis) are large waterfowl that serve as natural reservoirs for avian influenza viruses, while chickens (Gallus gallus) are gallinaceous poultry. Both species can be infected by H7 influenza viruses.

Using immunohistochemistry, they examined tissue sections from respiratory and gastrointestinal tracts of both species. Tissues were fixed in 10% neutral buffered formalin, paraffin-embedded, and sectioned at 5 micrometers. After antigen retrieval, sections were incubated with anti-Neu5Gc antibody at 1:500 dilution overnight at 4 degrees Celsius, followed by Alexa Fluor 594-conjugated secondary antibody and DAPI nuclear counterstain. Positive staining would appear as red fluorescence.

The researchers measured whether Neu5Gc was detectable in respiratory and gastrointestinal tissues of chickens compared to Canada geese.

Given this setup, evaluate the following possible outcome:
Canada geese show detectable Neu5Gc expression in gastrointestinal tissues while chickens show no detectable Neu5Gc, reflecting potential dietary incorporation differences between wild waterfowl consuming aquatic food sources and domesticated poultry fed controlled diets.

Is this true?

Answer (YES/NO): NO